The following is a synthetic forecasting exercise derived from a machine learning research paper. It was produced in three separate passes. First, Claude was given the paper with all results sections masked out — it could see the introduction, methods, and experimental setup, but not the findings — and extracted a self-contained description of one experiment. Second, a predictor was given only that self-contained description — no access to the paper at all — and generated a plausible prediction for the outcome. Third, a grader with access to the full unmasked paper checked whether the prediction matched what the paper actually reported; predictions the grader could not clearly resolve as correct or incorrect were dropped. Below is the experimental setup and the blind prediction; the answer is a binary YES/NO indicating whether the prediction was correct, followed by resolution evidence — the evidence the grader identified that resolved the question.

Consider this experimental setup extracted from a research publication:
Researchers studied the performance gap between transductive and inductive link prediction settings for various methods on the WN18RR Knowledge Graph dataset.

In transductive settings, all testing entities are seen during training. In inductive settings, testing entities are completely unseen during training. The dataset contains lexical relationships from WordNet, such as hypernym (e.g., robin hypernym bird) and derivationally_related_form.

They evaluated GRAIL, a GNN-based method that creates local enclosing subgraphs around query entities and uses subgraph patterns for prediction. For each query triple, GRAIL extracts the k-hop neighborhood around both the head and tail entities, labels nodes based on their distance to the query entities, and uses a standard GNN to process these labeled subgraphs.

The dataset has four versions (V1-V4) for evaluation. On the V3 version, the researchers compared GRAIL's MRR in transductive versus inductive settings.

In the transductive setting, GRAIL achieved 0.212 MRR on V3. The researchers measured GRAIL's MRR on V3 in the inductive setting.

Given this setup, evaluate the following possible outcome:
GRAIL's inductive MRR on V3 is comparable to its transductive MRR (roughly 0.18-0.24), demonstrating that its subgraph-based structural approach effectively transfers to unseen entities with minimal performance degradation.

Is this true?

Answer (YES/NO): NO